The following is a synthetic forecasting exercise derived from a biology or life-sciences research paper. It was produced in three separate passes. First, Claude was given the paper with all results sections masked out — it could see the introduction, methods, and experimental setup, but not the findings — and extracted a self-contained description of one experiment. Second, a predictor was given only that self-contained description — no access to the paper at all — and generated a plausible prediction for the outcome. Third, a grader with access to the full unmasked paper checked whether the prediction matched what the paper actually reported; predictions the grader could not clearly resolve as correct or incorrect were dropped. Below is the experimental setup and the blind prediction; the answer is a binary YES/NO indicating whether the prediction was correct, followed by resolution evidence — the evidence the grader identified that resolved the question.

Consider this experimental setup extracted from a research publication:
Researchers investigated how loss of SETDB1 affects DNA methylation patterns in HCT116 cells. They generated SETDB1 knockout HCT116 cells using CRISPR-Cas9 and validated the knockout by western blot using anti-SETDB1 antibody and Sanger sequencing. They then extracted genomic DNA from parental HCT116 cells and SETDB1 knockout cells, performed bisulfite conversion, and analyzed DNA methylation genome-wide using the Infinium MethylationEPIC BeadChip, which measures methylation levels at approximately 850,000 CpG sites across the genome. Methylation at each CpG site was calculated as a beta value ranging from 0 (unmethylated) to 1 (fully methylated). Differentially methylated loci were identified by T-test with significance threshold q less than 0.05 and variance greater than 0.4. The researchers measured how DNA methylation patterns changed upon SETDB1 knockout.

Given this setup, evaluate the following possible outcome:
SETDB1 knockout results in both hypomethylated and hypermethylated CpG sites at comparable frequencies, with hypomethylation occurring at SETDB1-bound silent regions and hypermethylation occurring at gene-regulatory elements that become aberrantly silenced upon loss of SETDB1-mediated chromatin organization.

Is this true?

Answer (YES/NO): NO